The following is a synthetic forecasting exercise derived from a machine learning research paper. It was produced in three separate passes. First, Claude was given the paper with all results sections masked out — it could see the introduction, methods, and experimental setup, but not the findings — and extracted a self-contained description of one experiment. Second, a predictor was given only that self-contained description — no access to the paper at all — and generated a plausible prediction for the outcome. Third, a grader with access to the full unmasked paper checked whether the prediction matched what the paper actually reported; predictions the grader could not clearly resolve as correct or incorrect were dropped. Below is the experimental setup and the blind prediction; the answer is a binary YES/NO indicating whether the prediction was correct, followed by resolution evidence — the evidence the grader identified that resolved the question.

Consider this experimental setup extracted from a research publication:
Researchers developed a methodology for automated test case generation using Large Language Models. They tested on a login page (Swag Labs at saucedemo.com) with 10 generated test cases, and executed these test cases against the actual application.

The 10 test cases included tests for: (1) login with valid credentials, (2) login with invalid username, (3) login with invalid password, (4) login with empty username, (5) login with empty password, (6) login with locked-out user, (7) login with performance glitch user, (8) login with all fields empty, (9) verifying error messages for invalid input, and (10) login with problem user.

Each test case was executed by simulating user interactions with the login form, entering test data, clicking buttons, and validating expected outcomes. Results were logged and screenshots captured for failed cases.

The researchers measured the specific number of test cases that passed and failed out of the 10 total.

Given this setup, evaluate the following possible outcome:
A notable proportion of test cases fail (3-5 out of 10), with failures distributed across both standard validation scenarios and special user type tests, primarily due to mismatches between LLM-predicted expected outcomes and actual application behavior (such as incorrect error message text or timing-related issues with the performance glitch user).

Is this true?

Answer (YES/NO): NO